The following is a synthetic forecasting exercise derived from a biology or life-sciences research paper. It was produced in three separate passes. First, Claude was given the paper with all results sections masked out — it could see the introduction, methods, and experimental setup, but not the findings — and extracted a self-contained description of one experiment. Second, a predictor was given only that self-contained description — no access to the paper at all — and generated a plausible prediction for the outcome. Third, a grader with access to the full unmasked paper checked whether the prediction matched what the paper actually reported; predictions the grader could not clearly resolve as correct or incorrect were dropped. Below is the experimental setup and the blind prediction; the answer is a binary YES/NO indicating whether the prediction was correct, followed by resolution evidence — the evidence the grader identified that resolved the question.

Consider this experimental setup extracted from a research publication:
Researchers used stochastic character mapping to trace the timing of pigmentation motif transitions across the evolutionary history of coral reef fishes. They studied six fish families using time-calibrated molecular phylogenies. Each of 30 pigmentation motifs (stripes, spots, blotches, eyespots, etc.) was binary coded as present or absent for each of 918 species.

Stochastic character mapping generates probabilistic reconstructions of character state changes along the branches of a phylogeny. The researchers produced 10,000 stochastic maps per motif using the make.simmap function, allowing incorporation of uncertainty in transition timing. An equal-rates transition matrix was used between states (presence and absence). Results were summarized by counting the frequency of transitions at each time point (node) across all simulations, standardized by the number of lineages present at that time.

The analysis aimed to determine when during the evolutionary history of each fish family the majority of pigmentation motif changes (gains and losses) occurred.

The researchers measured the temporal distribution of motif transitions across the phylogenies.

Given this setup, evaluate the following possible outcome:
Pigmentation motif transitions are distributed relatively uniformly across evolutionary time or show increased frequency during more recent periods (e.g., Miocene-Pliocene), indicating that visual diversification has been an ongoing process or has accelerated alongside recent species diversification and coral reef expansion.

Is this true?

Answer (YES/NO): YES